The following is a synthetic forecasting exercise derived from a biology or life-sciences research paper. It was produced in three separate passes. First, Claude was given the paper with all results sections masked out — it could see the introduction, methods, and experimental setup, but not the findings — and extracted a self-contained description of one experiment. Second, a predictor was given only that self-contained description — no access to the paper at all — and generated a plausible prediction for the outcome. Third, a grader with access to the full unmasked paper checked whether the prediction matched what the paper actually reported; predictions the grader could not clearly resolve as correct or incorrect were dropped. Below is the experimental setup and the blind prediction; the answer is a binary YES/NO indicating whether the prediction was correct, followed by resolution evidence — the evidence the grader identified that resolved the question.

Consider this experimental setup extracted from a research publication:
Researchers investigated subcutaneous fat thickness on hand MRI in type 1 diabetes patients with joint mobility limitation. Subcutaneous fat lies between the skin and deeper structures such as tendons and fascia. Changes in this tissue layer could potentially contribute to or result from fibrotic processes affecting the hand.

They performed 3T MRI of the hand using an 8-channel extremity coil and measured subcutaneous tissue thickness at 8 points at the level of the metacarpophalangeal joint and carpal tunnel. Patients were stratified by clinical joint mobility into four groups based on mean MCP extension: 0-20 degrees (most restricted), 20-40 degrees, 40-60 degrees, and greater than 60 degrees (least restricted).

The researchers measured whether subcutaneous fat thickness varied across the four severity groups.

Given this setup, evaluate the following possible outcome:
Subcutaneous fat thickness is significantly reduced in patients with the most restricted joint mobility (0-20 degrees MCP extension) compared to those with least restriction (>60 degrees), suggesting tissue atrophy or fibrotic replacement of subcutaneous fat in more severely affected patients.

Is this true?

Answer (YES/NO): NO